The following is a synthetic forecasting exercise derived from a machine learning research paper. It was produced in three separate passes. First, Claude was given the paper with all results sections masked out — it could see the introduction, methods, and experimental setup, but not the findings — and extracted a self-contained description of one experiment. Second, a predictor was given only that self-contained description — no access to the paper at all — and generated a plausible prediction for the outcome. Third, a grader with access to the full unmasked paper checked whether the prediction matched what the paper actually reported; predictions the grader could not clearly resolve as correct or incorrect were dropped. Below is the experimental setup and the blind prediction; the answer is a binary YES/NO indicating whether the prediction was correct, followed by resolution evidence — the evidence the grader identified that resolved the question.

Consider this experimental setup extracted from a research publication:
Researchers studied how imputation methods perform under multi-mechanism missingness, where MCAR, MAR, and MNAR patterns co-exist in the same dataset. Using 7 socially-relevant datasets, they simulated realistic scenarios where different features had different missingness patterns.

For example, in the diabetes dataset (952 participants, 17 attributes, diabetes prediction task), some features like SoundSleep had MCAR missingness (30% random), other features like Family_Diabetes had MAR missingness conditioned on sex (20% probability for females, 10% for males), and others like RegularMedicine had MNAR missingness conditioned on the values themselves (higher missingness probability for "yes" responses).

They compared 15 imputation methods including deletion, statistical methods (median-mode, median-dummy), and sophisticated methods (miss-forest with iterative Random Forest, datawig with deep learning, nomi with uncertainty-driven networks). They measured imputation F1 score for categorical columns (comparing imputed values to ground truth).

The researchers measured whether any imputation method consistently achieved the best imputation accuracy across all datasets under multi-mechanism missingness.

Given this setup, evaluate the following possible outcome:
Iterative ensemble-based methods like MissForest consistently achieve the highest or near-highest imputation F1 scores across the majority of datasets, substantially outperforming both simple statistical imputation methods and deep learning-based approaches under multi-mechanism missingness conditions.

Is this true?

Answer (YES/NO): NO